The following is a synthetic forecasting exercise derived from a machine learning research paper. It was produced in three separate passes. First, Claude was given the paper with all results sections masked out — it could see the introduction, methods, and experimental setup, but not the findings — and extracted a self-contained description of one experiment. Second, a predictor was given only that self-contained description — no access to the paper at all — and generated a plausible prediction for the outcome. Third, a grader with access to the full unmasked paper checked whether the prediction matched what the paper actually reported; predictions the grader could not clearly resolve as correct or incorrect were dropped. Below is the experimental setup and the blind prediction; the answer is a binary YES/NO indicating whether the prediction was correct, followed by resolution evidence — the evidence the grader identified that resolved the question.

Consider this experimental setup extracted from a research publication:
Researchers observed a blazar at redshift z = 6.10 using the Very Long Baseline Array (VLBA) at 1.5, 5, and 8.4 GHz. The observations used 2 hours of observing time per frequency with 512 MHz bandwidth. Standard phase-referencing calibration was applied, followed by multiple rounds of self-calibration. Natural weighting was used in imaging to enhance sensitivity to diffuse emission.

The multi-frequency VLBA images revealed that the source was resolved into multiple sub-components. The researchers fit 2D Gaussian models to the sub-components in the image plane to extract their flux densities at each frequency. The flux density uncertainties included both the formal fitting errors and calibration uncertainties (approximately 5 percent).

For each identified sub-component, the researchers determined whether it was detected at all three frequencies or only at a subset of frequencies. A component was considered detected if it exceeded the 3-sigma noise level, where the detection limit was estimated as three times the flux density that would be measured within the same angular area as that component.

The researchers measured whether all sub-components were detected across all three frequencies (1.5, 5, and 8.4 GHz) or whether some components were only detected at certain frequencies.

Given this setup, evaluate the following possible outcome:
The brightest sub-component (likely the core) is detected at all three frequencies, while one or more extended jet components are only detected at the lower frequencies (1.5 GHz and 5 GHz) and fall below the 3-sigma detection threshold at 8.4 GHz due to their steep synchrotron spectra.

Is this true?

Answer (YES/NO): NO